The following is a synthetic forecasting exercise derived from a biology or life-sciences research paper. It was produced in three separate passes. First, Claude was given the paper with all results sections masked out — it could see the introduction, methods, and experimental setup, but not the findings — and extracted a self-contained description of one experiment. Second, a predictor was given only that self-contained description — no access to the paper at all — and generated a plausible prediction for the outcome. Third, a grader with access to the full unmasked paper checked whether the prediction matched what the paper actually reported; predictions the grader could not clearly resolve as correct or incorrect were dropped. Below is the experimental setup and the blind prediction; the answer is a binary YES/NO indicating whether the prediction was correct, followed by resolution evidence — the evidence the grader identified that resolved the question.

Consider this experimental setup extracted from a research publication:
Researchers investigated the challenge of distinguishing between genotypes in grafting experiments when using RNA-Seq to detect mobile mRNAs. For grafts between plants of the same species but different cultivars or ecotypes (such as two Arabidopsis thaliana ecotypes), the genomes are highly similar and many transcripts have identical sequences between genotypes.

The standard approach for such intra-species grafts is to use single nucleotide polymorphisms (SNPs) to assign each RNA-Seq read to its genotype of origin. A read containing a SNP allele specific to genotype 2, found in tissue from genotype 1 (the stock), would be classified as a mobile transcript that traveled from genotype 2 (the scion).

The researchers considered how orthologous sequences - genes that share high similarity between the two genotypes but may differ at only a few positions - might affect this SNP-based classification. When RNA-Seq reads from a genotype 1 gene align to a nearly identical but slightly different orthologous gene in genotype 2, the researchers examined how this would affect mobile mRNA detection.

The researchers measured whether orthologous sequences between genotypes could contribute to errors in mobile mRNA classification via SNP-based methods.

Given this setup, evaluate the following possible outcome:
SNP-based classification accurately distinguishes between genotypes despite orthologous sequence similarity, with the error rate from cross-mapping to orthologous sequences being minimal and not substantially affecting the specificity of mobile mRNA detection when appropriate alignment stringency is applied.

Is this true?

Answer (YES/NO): NO